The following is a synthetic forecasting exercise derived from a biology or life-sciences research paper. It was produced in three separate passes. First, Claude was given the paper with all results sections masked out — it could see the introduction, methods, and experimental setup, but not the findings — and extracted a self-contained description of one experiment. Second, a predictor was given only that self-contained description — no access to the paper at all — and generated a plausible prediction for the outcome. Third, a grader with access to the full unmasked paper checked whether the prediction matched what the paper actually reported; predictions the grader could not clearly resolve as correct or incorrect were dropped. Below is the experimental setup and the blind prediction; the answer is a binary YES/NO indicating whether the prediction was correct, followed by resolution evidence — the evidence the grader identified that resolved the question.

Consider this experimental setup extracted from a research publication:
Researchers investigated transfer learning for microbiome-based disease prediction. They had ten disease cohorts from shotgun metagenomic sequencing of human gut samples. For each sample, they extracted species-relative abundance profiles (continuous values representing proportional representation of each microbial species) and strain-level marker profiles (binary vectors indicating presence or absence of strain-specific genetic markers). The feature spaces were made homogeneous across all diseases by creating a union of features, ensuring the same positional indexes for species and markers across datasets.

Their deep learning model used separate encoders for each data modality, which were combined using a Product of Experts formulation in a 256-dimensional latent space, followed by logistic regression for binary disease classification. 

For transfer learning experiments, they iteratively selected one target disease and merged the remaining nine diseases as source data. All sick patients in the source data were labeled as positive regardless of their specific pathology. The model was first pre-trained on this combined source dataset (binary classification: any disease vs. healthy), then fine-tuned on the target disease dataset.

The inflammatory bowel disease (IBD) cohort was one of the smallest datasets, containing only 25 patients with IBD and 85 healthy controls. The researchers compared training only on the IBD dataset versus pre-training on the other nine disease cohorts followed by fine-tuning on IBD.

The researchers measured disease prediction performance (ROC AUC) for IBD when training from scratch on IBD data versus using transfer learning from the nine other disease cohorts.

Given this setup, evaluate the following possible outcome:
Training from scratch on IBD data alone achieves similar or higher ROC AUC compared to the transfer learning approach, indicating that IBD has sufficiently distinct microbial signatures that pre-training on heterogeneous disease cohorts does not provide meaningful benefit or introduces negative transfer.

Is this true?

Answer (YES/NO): YES